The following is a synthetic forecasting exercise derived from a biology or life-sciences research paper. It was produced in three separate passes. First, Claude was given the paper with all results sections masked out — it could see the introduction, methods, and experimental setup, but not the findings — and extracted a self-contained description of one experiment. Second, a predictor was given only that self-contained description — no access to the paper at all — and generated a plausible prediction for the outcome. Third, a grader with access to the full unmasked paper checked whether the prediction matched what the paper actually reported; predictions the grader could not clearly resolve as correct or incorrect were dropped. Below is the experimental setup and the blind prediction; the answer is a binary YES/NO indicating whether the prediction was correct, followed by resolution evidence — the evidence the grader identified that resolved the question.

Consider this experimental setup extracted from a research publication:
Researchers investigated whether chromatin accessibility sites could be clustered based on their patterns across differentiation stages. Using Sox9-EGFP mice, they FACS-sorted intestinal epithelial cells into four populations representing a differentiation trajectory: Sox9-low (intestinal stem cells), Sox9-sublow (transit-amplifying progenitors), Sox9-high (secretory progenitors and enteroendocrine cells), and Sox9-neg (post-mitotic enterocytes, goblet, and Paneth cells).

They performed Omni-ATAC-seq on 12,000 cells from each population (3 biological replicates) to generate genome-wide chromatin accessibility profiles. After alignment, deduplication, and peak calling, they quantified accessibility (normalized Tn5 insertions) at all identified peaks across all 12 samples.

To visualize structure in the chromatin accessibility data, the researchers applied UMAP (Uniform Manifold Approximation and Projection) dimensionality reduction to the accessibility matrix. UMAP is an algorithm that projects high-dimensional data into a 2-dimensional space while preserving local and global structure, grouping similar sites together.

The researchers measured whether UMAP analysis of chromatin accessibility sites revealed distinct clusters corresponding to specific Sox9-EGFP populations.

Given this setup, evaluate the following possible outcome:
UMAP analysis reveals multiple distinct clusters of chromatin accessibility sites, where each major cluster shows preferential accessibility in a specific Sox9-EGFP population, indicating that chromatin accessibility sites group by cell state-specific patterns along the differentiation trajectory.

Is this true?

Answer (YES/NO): YES